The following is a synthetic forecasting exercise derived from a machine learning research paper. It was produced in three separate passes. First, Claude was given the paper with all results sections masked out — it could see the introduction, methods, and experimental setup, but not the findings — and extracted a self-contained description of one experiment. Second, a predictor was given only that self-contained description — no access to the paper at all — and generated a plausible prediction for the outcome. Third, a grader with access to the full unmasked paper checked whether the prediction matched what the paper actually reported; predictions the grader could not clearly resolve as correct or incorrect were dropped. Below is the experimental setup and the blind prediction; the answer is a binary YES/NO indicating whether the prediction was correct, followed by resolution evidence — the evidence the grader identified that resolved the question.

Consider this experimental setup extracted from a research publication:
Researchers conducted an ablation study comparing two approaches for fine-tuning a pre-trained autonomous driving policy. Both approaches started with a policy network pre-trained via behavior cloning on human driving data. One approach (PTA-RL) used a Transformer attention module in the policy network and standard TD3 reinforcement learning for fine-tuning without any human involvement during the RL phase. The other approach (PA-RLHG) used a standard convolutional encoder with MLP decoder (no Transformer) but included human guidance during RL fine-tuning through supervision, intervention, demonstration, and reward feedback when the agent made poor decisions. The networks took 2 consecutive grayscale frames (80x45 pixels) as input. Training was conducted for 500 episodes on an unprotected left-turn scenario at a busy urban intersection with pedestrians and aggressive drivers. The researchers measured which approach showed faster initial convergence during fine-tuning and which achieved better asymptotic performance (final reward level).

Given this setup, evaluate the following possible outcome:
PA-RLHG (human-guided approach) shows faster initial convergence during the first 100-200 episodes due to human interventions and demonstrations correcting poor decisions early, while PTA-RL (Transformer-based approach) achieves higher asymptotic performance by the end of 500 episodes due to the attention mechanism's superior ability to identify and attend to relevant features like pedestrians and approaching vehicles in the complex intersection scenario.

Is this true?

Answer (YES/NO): YES